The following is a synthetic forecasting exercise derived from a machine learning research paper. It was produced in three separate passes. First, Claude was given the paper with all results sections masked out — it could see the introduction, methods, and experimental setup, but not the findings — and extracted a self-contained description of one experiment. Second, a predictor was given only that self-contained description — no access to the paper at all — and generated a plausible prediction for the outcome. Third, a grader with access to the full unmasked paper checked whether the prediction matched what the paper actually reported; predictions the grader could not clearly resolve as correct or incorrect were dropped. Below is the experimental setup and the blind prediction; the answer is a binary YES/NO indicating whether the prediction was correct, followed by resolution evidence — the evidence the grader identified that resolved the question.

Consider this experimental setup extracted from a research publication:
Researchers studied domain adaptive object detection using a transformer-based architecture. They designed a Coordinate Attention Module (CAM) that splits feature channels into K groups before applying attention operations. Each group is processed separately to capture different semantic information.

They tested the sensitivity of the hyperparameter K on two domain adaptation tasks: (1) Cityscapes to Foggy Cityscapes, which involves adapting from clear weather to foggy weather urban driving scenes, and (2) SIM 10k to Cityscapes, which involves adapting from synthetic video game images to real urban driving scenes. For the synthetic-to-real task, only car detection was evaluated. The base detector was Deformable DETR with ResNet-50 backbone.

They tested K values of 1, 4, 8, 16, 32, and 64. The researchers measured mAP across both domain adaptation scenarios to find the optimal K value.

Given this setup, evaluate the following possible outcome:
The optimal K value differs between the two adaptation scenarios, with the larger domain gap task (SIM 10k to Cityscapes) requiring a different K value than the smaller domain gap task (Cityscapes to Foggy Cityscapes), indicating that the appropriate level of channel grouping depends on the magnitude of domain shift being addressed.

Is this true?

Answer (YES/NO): NO